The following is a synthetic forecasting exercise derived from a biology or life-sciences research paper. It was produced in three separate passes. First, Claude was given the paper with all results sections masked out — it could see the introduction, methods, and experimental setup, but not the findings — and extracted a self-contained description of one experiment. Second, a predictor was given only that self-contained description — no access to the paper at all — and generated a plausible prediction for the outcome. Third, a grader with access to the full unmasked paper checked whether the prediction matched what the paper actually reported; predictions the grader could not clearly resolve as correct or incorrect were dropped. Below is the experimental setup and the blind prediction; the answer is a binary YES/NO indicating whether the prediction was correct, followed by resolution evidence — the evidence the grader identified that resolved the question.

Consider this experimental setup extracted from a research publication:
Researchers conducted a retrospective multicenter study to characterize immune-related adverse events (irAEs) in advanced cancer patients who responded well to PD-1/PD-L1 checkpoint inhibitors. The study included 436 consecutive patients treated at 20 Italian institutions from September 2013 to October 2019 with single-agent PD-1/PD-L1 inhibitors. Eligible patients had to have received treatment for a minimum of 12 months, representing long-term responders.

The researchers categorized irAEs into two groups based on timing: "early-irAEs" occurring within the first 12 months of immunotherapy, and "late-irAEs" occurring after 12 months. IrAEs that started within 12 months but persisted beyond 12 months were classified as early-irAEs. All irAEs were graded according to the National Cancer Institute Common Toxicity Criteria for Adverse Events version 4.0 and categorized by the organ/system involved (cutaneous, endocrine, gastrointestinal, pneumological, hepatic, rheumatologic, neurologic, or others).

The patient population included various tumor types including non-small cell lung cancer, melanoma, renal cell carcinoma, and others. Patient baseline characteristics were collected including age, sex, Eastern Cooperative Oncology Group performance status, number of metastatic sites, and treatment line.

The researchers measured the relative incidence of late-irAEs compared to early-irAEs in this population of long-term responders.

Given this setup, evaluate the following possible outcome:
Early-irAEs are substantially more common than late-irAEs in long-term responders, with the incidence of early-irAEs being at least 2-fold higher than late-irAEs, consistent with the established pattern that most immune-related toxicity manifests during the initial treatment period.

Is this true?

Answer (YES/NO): NO